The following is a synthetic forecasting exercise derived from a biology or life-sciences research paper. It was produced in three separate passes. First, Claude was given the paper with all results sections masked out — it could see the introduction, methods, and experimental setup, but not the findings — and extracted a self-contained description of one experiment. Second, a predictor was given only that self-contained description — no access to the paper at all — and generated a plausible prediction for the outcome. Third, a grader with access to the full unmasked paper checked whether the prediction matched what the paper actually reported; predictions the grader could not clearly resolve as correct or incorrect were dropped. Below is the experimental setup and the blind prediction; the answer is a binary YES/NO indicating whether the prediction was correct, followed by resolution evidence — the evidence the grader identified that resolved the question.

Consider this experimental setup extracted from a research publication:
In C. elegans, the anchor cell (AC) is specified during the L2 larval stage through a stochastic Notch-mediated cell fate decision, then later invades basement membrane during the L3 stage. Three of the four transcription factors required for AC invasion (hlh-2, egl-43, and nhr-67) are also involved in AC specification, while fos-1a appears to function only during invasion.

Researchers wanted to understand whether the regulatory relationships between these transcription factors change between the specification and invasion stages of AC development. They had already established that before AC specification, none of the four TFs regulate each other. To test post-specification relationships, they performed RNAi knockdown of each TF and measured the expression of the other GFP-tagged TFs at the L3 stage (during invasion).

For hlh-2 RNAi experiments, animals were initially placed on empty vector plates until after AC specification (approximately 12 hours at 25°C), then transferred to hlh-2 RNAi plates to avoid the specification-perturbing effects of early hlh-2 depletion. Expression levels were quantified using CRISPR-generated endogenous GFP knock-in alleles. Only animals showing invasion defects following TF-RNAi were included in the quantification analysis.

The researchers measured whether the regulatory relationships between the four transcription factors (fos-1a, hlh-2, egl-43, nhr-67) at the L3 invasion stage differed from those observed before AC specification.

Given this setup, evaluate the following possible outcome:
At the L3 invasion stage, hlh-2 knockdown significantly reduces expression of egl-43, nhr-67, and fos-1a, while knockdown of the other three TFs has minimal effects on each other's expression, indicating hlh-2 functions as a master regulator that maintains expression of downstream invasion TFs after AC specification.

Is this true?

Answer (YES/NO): NO